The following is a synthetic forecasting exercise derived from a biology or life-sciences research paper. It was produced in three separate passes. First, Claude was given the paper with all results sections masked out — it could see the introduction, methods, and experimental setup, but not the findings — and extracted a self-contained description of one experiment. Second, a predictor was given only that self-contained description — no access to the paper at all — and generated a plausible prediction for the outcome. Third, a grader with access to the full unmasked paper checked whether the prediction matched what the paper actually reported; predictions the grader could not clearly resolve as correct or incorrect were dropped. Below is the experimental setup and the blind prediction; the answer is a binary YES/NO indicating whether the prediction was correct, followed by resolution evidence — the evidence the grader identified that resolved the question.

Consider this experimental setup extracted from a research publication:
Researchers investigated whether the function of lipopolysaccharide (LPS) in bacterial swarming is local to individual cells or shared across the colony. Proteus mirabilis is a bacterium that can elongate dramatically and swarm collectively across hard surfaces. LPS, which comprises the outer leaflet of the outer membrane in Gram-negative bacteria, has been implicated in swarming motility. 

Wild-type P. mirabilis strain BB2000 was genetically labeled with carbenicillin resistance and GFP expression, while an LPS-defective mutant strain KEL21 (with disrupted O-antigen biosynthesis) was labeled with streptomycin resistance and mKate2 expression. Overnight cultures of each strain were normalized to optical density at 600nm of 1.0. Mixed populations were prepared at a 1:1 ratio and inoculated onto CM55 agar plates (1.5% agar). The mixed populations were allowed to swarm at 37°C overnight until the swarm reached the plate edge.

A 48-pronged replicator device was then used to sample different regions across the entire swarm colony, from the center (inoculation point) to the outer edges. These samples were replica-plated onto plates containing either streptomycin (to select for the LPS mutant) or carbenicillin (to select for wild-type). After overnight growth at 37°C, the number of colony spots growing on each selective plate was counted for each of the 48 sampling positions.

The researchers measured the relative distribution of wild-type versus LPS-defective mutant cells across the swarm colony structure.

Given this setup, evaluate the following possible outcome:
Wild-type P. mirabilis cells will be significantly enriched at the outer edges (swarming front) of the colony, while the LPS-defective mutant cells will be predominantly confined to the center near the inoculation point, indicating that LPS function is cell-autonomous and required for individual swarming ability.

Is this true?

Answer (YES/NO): YES